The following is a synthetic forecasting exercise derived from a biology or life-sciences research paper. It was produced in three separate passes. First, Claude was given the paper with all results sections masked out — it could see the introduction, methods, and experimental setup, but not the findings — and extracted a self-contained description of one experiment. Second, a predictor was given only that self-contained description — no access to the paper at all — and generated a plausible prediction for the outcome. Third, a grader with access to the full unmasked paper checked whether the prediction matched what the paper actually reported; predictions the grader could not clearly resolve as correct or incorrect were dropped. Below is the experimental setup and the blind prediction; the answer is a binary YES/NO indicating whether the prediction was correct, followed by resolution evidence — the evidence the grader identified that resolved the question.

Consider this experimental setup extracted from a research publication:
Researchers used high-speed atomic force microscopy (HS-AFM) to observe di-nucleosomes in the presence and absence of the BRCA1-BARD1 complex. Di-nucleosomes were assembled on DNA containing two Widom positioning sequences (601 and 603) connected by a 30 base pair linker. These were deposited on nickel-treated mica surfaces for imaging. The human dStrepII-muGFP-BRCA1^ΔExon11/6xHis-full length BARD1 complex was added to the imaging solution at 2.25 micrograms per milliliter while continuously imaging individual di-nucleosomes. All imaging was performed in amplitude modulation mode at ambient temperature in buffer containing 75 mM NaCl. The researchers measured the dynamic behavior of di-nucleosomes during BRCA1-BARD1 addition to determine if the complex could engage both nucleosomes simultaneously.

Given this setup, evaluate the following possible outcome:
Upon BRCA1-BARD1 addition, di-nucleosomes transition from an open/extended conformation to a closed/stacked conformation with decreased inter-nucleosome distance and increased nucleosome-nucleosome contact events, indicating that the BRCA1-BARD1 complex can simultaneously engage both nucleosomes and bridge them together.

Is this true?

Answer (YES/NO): NO